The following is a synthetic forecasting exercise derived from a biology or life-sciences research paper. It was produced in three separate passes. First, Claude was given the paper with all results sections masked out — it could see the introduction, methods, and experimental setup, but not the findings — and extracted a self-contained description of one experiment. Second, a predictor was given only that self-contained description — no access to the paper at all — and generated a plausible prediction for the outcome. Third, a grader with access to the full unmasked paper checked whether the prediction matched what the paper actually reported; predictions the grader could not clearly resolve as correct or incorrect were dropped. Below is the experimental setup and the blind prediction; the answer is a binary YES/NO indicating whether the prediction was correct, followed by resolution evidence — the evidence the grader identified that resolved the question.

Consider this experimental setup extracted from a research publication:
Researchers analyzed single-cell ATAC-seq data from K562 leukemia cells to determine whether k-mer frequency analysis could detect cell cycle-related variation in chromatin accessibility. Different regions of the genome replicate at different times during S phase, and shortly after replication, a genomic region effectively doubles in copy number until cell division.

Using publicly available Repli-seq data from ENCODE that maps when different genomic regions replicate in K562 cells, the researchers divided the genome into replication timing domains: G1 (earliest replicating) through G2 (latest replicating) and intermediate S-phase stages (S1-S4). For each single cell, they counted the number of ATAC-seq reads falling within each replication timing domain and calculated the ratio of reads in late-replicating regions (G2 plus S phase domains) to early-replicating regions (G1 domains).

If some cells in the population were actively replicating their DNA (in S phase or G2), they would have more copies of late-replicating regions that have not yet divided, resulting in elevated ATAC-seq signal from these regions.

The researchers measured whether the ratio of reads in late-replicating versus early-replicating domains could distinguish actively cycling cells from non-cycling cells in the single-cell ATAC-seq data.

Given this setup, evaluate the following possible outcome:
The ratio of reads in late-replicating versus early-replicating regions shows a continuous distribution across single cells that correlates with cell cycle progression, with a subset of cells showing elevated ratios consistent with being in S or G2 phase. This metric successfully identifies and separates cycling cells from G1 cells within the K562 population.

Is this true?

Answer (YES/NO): NO